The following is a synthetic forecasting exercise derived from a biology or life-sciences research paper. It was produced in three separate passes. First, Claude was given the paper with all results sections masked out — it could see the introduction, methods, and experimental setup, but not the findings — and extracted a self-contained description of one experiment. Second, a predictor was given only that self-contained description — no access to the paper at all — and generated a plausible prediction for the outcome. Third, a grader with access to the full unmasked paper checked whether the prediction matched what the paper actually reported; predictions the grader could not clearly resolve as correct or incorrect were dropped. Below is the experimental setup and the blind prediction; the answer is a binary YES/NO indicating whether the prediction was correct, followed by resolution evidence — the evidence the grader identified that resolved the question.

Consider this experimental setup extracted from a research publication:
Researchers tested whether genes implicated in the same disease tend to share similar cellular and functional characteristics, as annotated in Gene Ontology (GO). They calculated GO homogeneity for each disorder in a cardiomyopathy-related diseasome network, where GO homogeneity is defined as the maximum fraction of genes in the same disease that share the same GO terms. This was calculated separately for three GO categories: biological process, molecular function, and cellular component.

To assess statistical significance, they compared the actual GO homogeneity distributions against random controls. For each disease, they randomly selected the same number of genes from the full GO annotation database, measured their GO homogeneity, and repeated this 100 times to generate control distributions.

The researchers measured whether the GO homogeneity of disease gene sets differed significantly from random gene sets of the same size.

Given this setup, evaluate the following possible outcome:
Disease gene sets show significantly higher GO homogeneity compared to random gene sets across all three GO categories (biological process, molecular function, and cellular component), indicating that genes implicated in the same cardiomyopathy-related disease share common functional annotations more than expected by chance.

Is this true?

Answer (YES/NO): YES